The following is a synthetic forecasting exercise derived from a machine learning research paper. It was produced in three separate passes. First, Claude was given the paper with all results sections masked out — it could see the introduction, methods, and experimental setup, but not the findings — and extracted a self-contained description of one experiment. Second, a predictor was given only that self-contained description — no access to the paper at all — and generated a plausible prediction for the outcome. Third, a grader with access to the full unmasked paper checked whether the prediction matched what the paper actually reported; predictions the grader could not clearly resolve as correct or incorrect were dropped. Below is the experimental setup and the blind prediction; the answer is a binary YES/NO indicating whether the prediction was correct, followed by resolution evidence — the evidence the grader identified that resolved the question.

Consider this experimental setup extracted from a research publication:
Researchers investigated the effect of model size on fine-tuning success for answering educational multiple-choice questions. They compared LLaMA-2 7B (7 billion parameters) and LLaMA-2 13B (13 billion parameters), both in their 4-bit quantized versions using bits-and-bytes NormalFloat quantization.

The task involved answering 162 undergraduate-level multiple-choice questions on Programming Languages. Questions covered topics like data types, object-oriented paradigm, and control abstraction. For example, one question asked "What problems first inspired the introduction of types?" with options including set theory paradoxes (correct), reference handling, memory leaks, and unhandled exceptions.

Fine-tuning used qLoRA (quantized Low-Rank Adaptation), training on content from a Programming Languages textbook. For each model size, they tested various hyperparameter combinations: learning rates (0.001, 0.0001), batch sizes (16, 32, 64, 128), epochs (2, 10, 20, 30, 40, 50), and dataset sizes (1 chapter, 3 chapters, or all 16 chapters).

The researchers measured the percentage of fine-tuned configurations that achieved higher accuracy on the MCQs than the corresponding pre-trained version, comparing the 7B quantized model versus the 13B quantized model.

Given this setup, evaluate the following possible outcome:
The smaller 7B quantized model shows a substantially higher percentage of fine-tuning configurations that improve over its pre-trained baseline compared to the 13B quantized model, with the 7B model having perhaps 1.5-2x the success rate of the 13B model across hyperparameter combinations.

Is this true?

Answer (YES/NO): NO